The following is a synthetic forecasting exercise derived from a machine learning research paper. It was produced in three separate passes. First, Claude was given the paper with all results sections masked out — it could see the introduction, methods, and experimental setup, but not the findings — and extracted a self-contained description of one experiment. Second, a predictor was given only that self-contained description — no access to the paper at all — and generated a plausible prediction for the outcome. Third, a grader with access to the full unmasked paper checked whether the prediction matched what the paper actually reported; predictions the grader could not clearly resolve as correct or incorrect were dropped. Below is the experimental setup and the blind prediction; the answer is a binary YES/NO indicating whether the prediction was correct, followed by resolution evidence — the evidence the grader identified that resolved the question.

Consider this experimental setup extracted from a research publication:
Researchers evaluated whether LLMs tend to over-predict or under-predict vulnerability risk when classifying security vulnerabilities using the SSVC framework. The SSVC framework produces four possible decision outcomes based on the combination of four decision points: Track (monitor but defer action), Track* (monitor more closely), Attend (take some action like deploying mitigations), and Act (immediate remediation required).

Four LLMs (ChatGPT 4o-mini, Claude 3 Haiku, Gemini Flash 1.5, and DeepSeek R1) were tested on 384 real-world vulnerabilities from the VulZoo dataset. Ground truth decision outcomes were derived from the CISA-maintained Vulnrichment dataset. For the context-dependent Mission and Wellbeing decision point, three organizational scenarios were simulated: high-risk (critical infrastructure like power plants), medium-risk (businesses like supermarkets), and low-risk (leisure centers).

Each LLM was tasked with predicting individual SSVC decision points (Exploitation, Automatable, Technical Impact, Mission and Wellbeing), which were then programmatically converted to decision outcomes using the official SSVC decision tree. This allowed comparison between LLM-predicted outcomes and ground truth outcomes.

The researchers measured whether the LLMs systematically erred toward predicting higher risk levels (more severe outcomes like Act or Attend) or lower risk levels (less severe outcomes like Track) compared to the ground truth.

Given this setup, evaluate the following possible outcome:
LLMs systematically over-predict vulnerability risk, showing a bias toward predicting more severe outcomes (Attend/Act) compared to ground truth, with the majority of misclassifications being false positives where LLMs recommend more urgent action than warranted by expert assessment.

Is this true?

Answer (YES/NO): YES